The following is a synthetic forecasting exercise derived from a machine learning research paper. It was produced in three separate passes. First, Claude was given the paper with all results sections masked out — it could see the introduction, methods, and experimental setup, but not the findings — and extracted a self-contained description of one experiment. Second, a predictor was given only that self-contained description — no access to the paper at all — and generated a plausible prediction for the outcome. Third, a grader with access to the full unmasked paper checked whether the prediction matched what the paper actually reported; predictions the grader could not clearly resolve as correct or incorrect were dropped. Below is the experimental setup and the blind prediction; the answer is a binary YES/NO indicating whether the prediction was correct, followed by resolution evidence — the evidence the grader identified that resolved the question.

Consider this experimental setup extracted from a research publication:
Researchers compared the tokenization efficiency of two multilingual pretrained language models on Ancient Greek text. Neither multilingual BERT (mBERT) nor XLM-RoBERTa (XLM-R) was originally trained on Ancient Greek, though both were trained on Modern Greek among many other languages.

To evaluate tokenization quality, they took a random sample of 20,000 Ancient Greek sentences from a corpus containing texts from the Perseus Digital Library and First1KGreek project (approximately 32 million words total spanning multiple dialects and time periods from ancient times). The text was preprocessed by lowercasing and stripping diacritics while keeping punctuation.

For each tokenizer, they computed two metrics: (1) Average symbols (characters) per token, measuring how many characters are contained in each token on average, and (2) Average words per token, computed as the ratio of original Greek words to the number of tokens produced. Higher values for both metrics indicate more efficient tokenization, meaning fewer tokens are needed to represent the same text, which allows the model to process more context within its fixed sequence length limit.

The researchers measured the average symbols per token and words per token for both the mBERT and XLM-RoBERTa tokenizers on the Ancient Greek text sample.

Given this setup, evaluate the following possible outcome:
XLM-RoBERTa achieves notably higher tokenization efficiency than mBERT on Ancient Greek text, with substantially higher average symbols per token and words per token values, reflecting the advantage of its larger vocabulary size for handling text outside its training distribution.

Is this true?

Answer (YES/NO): NO